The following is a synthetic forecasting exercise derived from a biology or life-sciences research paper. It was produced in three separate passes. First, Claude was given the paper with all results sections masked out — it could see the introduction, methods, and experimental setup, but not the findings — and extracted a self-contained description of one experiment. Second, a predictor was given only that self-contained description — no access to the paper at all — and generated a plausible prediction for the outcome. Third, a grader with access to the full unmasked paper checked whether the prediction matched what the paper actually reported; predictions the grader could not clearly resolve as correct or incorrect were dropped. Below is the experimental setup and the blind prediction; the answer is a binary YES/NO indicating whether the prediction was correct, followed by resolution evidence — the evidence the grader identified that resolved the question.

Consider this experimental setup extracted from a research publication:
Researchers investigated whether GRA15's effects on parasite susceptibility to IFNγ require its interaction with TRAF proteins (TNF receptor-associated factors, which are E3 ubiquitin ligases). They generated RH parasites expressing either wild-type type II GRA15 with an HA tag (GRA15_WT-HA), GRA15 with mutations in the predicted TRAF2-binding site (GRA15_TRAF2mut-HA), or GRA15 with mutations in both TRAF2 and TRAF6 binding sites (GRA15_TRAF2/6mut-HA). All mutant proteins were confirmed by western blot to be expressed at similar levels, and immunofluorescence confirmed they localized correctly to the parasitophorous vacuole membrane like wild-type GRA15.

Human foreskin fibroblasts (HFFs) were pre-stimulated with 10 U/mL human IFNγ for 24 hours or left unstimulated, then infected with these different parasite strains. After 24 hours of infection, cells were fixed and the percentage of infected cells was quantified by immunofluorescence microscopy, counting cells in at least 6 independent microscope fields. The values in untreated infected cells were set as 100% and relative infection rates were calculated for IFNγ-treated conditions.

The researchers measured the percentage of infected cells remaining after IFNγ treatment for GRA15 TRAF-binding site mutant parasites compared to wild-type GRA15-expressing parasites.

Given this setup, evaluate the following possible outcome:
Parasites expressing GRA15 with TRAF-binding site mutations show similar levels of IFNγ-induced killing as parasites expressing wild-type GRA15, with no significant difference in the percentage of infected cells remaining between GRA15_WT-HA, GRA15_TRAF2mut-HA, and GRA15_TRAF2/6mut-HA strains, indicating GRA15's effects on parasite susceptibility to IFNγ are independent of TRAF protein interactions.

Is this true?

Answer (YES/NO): NO